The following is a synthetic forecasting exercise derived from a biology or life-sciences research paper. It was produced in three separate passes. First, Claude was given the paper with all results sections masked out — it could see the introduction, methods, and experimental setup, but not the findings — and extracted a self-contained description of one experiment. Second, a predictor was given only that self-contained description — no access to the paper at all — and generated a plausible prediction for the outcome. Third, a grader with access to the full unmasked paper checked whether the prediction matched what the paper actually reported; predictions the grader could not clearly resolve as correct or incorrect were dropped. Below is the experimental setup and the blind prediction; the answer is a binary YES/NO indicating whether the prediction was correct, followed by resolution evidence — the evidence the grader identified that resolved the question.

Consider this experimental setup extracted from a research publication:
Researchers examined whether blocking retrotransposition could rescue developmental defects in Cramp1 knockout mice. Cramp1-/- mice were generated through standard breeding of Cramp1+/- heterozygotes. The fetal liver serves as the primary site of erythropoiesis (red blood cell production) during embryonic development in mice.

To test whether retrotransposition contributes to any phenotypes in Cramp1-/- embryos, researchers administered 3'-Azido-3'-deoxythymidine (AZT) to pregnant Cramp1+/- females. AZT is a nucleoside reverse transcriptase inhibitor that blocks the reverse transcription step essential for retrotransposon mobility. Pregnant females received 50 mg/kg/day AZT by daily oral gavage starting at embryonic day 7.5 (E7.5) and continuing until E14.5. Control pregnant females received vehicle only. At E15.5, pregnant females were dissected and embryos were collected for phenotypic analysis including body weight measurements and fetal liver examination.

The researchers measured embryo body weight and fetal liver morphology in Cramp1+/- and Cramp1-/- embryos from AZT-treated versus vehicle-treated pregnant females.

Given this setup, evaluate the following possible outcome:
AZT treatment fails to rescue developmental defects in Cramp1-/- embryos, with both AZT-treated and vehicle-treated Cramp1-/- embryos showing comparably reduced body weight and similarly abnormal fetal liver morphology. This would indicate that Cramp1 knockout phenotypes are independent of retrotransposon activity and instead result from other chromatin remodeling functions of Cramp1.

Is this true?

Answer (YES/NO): NO